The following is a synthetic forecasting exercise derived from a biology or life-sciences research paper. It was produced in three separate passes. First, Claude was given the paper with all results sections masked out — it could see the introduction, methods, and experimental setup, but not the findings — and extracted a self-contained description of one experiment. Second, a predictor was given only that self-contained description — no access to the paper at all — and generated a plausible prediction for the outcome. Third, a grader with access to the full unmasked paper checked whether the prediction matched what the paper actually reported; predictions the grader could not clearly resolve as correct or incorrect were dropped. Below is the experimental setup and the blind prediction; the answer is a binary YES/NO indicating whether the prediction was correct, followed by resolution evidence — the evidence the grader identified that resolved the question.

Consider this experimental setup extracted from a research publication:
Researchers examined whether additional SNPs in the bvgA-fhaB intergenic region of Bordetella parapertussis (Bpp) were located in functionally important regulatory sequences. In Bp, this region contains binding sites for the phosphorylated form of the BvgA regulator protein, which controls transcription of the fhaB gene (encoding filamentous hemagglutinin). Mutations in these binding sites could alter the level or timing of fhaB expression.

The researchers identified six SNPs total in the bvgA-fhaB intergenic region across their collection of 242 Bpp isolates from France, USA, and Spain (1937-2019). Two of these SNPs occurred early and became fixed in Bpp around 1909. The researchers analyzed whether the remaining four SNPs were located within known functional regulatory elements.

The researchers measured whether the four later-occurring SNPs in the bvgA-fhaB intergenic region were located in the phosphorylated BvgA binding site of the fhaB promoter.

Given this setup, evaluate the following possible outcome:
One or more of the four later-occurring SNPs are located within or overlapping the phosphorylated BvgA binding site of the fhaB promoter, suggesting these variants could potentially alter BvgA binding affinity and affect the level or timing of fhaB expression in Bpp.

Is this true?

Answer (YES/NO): YES